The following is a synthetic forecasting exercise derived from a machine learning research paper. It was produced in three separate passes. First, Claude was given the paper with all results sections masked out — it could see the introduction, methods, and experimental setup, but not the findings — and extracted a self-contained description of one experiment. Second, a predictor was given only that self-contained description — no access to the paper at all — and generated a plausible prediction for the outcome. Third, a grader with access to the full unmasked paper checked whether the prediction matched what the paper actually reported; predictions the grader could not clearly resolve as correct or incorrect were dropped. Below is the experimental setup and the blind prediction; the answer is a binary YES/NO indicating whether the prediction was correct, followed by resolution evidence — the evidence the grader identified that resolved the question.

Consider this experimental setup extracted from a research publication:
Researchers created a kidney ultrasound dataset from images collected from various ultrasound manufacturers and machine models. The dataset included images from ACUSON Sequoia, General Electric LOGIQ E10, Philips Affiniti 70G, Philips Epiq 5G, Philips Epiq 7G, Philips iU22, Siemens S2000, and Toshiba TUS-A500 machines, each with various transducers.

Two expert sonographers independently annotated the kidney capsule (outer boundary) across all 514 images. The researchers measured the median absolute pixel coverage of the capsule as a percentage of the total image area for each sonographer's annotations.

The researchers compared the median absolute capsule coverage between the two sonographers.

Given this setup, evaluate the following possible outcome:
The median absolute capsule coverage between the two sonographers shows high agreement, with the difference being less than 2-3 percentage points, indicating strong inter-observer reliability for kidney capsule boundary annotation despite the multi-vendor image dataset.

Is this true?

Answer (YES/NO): YES